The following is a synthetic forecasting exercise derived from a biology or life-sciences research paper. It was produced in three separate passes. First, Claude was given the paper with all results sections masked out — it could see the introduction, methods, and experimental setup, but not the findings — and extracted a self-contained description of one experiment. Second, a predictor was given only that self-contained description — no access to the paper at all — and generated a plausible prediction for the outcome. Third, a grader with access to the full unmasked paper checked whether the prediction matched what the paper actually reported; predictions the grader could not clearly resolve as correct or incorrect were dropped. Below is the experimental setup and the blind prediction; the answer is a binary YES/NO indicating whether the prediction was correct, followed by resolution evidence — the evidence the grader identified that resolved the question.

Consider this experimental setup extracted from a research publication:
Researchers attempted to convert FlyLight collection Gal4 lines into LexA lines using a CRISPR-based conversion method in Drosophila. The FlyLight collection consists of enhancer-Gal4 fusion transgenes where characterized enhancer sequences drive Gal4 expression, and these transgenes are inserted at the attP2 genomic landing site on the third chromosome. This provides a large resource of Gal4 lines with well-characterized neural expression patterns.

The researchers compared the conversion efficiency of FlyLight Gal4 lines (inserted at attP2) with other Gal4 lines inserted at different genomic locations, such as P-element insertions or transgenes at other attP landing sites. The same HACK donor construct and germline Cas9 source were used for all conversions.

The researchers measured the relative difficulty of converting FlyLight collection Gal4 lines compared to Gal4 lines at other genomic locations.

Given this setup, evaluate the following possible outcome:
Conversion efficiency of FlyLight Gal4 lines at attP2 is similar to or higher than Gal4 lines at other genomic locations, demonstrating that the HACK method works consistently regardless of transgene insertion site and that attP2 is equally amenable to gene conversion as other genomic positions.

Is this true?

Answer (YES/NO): NO